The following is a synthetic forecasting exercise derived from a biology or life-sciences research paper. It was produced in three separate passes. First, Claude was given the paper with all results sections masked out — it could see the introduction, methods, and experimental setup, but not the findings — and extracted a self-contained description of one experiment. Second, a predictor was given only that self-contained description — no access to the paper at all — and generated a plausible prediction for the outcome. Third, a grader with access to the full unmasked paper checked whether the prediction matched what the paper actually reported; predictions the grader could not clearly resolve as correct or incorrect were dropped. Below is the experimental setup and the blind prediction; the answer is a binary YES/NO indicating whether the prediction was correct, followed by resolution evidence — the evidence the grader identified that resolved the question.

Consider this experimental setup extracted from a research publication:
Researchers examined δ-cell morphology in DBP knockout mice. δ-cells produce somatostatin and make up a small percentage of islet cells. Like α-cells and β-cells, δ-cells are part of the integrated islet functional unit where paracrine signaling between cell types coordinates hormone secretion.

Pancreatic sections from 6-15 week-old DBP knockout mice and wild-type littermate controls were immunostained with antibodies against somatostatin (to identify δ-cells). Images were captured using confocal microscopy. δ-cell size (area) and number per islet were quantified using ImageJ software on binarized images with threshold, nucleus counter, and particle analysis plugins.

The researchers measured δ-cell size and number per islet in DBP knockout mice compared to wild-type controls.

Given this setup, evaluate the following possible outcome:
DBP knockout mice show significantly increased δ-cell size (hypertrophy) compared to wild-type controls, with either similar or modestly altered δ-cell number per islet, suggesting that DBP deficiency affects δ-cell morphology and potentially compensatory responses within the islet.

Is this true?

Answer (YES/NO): NO